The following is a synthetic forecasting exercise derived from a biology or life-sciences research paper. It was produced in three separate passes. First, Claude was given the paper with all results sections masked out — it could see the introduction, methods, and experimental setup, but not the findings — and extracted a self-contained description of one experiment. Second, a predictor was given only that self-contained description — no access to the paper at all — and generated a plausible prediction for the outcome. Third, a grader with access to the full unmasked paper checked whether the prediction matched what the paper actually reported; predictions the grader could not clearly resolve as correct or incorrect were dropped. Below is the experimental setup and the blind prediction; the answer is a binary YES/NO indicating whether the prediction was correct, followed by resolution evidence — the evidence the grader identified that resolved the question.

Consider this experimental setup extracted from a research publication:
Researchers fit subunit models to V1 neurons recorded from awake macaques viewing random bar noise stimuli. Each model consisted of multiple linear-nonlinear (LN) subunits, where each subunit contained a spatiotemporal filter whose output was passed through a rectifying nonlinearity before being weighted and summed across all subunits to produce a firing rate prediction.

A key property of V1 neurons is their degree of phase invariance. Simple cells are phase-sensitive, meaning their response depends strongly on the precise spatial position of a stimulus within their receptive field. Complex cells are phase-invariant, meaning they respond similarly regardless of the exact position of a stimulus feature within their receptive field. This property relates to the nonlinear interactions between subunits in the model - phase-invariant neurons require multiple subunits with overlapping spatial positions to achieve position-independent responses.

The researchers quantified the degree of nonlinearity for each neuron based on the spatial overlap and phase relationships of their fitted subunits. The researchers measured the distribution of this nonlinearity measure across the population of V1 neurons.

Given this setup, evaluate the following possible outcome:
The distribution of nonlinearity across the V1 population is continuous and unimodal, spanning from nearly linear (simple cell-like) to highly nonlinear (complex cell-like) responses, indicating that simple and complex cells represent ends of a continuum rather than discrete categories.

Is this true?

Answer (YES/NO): NO